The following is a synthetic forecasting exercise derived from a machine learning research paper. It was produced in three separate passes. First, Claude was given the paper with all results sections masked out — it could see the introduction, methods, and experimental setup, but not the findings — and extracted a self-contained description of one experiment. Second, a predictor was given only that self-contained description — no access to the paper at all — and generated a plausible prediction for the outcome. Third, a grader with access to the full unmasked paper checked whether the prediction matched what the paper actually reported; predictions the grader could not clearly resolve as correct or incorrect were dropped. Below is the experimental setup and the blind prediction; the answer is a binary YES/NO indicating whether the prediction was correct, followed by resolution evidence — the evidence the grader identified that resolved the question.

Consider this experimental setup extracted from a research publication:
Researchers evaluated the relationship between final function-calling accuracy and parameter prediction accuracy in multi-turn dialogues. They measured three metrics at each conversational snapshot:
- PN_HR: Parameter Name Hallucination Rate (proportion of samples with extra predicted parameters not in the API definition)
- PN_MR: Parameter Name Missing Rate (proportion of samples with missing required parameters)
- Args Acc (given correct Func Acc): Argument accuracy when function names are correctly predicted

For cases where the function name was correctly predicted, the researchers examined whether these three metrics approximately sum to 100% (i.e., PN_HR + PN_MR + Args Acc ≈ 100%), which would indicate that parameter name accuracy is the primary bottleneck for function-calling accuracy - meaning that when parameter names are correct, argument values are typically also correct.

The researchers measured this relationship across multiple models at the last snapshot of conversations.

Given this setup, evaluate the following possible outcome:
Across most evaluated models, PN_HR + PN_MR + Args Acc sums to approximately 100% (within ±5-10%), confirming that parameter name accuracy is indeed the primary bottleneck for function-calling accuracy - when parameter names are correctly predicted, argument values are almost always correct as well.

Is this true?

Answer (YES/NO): YES